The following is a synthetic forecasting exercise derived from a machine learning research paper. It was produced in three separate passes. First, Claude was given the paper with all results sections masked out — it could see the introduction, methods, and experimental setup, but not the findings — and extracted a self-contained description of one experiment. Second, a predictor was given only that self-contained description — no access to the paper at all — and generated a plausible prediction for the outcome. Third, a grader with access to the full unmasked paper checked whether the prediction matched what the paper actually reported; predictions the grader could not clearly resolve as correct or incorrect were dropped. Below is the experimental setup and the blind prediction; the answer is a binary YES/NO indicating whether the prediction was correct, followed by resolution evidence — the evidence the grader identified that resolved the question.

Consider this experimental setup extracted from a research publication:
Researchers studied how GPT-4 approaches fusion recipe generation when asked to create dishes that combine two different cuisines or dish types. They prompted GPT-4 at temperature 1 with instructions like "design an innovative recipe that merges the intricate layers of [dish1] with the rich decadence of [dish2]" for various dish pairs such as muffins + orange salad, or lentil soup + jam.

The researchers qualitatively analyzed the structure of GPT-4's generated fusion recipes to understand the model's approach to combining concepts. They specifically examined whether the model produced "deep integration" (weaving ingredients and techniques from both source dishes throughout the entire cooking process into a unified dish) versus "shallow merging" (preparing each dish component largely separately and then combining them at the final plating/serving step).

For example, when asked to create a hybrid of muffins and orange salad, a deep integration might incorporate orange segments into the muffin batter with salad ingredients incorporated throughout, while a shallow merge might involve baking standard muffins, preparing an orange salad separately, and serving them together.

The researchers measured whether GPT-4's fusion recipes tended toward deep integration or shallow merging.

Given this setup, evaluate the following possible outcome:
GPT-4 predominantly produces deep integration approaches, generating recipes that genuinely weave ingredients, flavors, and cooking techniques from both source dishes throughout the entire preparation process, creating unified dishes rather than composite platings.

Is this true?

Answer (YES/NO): NO